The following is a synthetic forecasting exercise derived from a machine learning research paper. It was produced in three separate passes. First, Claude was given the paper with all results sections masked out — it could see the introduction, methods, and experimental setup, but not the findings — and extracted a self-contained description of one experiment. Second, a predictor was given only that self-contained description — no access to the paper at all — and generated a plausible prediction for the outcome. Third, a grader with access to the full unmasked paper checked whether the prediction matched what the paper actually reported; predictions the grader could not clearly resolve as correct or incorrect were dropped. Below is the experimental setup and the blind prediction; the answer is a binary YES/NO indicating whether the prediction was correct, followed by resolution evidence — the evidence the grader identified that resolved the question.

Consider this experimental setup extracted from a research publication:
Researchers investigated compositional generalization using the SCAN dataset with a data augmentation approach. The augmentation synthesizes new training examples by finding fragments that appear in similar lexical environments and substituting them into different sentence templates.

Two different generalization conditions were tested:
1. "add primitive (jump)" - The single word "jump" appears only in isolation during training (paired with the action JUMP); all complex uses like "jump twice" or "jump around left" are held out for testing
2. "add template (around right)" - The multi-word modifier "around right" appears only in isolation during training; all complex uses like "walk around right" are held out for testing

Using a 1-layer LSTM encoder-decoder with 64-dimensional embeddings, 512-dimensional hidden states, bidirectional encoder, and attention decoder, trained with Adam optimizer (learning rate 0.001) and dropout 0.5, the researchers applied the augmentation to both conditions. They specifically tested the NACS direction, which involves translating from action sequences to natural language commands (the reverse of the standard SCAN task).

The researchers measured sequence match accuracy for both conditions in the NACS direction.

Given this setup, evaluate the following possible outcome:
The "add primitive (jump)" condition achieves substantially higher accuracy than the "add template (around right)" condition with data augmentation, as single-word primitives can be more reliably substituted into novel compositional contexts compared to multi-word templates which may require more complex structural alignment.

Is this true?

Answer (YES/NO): NO